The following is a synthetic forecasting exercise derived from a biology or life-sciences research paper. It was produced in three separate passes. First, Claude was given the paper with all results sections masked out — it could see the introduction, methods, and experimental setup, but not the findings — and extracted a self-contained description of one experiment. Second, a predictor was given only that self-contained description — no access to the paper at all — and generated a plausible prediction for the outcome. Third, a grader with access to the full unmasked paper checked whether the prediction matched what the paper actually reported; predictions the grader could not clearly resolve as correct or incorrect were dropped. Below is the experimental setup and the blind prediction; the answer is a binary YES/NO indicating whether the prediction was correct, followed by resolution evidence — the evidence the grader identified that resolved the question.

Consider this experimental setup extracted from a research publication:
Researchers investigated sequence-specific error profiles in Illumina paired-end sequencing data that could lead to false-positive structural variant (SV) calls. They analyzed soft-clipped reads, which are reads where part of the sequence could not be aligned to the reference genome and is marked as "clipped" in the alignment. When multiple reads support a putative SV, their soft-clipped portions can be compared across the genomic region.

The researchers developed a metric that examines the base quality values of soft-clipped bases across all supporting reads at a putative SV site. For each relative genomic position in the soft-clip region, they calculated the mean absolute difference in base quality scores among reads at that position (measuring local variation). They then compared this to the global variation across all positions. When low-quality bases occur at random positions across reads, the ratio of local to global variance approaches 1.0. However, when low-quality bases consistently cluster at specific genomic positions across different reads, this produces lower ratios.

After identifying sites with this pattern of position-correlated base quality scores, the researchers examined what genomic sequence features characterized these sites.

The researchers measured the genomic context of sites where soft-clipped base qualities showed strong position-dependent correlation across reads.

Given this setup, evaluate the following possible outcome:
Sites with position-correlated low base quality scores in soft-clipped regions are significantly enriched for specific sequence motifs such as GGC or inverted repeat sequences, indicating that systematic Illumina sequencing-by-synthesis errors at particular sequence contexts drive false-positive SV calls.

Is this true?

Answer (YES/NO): NO